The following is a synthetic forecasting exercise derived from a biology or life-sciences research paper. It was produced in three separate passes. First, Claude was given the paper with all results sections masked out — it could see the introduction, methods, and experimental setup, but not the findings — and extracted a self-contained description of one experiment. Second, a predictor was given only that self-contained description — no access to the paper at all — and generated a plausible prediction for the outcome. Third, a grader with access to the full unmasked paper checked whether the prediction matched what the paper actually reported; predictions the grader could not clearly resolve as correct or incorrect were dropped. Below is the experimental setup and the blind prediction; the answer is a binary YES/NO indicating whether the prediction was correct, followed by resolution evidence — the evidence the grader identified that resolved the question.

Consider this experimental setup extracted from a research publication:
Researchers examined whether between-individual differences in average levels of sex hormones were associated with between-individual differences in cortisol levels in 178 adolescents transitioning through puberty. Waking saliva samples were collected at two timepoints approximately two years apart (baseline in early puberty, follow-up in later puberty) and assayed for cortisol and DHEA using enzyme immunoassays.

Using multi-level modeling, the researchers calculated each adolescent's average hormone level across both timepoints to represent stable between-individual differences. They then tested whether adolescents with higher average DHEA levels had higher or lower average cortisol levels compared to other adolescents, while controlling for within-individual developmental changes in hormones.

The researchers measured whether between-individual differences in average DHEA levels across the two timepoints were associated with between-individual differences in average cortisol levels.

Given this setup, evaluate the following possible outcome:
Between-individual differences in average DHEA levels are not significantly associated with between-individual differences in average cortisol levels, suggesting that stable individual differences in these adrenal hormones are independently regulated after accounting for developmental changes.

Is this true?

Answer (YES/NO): NO